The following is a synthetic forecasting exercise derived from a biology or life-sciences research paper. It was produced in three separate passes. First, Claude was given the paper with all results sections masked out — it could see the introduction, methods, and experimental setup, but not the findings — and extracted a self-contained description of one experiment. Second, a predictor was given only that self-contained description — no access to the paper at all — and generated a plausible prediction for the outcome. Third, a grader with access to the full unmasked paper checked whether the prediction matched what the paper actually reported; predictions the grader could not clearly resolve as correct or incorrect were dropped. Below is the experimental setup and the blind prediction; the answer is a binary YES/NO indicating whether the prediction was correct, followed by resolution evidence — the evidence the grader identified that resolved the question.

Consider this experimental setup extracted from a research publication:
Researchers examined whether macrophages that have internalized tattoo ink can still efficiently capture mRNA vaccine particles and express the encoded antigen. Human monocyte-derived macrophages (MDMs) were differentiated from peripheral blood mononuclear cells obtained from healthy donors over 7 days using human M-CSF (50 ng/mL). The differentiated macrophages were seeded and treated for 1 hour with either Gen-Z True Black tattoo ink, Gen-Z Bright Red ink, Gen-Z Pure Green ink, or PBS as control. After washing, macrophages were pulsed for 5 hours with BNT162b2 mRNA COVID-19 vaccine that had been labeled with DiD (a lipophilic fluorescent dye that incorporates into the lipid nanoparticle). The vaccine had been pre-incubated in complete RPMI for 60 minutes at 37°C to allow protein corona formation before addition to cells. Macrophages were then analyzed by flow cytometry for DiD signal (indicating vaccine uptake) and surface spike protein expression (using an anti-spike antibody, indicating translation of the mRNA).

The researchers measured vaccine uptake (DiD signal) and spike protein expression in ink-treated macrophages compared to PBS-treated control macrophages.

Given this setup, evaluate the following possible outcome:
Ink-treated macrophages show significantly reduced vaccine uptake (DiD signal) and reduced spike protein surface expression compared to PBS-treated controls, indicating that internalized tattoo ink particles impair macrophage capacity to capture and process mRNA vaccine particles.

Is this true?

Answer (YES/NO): YES